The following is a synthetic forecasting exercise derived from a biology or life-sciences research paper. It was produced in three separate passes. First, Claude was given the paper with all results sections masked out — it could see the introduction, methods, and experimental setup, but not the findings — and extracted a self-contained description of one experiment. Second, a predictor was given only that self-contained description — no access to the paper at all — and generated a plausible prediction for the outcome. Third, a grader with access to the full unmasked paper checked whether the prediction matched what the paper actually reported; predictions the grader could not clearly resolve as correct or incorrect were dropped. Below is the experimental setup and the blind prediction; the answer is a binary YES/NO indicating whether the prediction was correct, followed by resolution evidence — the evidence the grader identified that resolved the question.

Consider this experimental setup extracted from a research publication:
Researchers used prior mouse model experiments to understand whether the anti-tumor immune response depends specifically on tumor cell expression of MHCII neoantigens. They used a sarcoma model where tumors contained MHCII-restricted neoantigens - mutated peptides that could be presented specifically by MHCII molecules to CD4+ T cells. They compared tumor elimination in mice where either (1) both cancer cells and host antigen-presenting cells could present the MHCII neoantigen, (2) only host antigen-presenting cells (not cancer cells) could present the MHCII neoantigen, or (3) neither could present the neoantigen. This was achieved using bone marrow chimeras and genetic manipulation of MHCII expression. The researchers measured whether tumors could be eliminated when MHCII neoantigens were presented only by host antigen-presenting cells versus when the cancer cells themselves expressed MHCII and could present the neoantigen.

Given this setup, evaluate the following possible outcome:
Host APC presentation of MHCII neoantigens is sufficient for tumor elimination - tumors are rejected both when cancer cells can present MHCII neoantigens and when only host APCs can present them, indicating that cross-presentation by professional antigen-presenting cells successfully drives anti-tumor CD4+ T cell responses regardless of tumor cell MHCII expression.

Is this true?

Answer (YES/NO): NO